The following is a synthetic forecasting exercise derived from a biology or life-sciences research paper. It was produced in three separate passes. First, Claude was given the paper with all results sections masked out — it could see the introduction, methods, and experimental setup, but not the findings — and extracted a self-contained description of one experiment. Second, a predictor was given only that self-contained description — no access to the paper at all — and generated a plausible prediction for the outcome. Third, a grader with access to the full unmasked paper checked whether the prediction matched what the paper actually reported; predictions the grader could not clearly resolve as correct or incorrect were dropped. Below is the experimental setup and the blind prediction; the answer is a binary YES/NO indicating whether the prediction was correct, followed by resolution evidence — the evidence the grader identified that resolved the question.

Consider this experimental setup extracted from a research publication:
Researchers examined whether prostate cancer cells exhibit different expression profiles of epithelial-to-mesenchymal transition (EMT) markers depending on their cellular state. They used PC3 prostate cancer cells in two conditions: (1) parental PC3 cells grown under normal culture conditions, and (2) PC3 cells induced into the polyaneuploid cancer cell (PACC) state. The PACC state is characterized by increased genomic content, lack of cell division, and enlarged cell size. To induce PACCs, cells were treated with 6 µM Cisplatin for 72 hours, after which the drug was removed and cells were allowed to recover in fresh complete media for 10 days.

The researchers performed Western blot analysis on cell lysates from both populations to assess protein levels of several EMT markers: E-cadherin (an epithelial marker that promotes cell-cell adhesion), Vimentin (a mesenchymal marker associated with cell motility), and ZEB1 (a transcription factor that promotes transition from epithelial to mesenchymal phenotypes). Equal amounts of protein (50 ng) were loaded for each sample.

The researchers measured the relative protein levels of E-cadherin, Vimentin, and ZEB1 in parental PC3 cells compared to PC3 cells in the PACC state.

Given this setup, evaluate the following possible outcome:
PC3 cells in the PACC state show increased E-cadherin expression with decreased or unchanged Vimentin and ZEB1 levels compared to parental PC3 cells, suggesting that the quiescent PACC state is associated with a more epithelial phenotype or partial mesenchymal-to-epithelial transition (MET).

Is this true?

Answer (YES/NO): NO